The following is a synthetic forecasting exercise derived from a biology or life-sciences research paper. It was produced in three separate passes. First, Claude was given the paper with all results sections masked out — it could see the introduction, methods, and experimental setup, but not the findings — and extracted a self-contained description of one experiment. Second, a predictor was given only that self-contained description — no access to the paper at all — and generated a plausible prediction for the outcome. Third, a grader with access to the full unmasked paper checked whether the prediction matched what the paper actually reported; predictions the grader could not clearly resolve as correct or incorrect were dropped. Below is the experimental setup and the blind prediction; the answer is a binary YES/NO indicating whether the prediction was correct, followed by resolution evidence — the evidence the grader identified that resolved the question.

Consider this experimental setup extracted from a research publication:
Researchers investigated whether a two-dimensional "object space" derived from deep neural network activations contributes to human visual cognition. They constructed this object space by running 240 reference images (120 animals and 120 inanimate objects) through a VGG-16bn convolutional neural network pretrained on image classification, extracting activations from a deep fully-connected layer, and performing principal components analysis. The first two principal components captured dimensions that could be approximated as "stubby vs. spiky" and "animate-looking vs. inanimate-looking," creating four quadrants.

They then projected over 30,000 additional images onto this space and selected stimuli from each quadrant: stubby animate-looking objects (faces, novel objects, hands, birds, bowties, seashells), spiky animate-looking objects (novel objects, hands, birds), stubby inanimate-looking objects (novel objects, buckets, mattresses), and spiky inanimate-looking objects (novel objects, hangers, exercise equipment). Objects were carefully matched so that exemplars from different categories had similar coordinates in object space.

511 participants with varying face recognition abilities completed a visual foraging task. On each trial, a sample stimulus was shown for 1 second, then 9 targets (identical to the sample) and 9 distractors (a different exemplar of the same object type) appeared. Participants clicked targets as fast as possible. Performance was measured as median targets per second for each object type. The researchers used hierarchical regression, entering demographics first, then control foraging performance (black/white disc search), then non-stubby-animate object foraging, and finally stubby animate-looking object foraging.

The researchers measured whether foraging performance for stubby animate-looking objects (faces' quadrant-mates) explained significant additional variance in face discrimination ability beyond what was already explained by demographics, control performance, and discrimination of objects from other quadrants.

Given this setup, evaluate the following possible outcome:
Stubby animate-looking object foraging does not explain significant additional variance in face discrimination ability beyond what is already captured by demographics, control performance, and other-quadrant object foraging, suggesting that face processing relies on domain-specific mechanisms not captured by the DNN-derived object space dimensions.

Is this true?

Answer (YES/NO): NO